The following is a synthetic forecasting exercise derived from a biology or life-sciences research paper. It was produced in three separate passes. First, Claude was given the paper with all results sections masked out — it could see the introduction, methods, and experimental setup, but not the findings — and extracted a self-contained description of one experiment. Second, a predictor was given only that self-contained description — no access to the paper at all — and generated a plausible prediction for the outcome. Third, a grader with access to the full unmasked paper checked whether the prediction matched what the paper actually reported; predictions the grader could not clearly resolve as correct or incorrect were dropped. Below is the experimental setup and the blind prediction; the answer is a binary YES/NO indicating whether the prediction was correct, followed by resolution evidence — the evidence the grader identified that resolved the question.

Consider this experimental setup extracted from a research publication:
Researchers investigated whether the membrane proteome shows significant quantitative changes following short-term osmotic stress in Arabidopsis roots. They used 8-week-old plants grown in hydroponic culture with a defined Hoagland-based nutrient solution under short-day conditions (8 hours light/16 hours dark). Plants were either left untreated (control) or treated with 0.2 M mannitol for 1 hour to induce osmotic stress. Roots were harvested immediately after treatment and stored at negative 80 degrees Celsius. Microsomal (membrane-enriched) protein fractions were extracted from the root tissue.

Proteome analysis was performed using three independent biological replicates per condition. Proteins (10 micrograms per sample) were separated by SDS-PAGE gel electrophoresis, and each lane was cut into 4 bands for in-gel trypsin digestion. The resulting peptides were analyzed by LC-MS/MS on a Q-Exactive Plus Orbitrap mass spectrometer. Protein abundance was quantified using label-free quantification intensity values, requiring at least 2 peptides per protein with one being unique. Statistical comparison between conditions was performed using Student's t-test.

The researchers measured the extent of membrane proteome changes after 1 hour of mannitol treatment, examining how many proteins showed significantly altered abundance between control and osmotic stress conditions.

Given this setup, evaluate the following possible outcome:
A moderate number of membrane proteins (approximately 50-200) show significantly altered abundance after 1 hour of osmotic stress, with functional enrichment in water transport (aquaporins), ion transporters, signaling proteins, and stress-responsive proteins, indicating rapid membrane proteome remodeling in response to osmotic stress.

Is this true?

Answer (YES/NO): NO